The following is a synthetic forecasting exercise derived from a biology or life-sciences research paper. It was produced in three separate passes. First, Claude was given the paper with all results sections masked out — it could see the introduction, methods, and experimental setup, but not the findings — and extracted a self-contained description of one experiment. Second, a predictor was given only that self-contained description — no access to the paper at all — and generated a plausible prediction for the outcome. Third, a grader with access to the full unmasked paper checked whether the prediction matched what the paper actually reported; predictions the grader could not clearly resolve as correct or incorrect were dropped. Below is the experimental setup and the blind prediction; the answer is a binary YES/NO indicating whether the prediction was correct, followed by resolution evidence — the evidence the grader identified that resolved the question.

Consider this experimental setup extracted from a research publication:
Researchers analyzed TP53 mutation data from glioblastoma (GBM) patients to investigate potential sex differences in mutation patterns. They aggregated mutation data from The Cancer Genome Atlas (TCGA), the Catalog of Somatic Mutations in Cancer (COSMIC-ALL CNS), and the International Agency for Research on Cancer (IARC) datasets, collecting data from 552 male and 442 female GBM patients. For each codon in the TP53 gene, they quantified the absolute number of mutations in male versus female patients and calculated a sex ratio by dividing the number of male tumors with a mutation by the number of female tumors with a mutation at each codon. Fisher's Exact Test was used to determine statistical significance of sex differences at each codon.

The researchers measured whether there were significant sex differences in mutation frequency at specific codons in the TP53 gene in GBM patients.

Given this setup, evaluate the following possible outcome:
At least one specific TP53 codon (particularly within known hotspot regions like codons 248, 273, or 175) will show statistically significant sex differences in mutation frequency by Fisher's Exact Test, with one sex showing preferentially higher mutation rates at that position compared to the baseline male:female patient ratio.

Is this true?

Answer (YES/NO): YES